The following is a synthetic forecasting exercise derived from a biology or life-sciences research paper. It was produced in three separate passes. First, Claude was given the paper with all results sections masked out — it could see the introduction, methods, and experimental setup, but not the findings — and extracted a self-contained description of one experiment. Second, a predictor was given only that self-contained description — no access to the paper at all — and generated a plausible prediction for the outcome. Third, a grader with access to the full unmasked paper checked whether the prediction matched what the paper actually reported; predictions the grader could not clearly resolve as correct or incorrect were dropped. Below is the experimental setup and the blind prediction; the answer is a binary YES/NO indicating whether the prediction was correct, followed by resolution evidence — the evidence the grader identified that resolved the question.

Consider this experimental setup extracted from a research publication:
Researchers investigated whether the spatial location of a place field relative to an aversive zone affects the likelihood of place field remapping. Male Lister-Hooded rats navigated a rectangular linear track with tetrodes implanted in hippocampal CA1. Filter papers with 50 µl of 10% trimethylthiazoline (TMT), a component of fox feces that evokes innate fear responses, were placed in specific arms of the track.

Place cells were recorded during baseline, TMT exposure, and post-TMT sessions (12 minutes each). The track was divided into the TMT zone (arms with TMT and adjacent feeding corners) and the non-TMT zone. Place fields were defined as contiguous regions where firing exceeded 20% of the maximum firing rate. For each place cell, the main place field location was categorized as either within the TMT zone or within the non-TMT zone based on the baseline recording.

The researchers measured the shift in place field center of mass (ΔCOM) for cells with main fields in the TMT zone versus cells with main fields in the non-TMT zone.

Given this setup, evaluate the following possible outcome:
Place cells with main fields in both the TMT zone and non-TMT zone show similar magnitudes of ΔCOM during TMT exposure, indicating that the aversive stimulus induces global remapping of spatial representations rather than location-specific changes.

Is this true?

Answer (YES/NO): NO